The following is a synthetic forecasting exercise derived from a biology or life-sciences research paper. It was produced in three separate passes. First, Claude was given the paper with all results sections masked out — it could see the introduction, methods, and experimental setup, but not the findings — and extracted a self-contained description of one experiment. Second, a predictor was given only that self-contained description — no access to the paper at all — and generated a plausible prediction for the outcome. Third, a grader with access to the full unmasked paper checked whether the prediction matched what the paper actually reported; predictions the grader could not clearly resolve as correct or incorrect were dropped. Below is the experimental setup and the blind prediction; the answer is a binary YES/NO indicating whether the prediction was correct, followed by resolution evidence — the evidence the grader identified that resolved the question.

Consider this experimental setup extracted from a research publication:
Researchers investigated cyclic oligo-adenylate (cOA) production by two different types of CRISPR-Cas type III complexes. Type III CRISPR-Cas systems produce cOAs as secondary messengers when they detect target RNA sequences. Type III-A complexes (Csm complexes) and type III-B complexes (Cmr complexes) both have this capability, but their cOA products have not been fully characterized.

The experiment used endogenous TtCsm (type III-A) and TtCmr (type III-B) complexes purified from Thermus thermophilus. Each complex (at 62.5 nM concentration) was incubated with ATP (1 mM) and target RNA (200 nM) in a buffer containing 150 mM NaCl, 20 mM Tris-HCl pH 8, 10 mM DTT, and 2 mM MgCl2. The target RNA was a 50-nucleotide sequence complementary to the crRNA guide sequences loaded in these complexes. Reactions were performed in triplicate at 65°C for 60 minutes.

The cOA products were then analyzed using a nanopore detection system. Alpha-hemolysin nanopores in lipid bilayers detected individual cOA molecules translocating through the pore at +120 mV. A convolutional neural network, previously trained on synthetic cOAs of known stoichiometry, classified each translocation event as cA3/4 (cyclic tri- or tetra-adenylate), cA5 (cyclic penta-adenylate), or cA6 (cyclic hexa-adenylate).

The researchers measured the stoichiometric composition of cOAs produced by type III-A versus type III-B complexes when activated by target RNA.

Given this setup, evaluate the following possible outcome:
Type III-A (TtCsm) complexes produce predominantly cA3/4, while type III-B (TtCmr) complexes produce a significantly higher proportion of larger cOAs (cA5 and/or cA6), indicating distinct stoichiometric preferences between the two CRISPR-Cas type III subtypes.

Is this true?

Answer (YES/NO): NO